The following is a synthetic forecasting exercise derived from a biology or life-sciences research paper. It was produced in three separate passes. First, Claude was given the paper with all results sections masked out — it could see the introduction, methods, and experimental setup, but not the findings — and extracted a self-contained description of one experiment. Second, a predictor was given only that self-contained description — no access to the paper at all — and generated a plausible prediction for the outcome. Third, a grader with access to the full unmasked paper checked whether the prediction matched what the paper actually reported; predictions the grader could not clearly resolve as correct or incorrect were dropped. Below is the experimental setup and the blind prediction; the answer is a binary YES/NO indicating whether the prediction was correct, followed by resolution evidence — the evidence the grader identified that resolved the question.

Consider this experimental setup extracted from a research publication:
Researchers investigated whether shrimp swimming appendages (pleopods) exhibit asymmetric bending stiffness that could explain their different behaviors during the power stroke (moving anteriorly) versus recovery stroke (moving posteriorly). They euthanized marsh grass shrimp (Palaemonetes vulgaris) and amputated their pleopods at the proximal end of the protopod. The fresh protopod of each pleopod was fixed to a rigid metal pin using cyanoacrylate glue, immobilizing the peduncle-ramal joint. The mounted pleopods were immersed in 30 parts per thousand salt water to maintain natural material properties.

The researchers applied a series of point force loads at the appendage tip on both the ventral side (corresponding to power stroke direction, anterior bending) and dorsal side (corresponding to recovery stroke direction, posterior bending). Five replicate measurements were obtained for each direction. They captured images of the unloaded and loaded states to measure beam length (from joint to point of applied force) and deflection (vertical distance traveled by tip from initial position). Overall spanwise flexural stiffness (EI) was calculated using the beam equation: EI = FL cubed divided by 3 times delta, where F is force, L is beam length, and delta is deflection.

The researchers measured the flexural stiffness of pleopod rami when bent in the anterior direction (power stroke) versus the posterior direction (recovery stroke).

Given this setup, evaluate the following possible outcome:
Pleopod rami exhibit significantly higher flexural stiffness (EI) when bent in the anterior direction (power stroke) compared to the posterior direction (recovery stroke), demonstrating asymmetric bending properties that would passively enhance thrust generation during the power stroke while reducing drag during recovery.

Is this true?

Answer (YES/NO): NO